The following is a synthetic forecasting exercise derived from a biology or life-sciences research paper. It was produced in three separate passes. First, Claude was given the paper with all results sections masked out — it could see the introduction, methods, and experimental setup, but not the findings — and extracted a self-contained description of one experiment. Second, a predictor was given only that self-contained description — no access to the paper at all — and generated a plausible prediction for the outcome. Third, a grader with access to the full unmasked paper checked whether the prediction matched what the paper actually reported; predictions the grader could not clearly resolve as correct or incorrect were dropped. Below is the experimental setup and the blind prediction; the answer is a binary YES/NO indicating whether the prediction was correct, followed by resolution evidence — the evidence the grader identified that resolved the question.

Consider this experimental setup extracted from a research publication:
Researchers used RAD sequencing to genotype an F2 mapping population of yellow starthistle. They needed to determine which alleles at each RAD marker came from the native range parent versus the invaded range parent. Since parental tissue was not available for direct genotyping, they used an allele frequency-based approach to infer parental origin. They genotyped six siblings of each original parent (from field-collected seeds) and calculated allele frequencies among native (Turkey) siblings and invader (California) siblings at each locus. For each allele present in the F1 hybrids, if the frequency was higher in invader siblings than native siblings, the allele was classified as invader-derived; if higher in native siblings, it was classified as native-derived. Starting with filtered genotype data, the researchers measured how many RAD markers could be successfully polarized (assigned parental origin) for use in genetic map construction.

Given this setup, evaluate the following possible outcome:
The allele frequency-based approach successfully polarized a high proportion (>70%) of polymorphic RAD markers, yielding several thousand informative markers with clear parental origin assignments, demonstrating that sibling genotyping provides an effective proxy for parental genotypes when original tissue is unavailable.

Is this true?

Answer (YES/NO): NO